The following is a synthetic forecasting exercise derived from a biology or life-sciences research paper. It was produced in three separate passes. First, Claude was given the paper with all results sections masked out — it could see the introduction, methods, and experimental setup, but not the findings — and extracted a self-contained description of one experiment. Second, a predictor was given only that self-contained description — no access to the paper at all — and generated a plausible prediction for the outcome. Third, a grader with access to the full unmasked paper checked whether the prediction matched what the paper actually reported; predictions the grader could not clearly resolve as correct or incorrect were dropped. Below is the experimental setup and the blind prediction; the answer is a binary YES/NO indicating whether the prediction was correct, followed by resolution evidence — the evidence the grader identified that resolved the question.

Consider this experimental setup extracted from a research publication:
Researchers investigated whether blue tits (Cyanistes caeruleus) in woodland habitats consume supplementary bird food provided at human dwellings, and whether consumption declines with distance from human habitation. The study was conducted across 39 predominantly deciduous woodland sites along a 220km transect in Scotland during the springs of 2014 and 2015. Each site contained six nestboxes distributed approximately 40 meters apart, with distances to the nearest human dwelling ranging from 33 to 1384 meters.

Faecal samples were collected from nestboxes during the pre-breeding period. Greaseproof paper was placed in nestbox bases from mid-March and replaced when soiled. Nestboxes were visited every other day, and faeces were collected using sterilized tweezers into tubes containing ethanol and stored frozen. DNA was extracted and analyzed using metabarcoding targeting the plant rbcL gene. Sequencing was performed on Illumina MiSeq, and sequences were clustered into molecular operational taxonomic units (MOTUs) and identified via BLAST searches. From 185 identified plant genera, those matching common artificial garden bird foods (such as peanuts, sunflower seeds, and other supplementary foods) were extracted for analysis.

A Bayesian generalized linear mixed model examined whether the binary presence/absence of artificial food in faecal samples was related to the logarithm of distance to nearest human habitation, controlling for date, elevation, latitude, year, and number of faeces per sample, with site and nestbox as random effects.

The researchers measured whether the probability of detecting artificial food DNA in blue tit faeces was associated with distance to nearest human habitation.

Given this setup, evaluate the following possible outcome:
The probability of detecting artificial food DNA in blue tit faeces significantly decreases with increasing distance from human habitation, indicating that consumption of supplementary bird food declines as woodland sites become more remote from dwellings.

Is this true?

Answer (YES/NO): YES